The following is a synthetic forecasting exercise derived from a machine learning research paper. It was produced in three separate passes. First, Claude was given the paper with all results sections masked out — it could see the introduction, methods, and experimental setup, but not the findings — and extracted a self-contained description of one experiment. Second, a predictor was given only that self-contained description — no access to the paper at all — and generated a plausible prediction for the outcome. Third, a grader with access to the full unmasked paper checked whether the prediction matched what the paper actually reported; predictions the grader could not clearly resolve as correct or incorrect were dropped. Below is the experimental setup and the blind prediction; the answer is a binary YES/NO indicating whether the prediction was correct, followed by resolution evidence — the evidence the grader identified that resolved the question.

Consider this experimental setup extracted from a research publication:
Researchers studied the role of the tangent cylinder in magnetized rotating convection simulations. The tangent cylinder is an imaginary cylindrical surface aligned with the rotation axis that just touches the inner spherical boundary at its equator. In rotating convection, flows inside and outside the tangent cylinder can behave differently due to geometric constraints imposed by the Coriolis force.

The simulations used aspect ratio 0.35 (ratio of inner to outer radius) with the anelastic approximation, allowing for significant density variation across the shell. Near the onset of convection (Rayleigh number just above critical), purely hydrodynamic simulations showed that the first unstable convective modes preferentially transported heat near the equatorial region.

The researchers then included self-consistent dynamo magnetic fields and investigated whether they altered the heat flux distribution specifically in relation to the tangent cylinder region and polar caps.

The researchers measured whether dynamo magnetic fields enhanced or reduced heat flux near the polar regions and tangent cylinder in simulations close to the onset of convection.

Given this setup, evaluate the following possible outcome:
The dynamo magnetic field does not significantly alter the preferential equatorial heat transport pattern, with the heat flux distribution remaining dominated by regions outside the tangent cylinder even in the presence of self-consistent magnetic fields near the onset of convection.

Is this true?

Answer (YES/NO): NO